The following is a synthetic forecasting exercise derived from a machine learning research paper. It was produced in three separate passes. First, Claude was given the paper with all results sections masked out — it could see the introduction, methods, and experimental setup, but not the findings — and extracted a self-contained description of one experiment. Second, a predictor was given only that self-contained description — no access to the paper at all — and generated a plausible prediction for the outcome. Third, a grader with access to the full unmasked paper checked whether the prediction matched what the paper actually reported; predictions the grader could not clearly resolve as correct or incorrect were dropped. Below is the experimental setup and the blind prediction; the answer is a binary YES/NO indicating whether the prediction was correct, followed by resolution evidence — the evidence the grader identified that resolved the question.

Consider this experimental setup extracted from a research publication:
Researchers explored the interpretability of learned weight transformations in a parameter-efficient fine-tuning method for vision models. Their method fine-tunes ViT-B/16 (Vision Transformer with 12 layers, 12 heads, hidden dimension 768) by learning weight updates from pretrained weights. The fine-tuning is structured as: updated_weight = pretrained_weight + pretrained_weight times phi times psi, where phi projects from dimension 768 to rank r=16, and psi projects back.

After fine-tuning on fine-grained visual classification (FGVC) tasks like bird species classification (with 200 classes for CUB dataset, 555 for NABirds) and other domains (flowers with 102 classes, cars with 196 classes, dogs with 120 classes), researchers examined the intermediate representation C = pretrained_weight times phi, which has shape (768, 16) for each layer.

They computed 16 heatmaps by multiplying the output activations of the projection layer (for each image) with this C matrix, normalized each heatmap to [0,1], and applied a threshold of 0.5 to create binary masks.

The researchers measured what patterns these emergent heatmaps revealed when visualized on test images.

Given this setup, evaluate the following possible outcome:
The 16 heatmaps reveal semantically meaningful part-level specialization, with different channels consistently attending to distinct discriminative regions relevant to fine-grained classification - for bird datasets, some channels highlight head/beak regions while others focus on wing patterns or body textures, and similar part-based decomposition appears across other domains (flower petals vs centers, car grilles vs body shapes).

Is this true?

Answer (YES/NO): YES